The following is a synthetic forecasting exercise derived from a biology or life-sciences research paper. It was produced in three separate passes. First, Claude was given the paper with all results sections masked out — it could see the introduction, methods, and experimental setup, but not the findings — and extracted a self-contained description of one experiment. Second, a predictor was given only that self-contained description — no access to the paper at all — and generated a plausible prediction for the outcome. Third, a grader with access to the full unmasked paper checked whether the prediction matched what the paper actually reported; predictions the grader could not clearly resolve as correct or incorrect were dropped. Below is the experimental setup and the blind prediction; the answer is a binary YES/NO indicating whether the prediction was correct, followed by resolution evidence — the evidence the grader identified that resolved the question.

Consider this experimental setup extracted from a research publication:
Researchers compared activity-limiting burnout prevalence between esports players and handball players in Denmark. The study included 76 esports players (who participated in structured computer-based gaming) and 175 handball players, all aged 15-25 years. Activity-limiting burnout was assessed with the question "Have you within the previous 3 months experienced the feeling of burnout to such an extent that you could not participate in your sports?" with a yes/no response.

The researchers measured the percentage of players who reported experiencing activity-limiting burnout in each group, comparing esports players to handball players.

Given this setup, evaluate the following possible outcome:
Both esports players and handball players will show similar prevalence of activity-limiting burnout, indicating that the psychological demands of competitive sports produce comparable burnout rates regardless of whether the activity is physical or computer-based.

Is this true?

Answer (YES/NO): YES